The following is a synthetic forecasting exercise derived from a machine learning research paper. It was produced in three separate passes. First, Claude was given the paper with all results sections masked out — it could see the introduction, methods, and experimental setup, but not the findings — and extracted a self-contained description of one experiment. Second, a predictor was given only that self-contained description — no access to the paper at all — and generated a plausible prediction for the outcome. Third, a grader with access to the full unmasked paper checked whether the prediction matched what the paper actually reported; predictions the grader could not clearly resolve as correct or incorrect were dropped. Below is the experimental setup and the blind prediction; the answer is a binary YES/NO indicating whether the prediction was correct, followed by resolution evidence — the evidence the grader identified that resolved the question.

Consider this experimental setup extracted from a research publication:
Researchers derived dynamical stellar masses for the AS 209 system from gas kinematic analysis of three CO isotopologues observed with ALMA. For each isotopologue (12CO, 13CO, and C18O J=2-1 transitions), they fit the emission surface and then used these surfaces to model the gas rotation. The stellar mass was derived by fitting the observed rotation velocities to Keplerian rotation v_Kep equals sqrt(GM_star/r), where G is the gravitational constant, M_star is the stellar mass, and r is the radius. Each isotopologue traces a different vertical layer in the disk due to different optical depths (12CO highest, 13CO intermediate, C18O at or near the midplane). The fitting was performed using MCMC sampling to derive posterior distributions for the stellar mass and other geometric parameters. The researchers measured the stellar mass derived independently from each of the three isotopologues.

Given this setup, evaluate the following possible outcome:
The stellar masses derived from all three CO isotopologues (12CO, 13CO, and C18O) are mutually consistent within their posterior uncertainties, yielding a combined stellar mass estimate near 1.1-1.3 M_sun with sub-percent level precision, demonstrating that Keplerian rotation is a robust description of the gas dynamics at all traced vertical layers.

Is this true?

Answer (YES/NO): NO